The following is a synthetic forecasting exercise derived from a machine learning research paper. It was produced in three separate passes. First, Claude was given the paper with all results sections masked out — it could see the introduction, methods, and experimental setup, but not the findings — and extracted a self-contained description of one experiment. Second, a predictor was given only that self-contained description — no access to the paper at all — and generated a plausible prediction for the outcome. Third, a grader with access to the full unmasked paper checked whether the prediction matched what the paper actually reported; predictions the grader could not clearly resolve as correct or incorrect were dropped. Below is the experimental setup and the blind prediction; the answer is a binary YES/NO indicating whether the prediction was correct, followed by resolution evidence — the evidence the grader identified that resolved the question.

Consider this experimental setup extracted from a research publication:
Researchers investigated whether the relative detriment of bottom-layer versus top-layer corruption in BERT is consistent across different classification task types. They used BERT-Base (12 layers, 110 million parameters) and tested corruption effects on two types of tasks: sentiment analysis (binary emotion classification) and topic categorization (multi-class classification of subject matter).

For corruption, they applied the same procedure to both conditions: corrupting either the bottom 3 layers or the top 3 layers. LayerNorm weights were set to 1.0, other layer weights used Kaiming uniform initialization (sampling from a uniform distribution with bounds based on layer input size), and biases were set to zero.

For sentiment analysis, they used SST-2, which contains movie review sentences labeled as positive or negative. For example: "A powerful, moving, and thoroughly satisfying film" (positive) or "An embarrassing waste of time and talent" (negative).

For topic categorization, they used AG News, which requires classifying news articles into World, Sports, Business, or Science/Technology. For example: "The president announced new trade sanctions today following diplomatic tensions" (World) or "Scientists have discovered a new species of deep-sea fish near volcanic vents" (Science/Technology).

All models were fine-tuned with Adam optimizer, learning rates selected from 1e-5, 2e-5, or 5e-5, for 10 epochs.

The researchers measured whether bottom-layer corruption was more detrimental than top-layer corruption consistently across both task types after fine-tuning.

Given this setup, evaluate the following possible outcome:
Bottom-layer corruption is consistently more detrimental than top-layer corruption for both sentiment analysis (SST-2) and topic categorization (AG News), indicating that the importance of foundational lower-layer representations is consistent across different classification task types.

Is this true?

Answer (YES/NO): YES